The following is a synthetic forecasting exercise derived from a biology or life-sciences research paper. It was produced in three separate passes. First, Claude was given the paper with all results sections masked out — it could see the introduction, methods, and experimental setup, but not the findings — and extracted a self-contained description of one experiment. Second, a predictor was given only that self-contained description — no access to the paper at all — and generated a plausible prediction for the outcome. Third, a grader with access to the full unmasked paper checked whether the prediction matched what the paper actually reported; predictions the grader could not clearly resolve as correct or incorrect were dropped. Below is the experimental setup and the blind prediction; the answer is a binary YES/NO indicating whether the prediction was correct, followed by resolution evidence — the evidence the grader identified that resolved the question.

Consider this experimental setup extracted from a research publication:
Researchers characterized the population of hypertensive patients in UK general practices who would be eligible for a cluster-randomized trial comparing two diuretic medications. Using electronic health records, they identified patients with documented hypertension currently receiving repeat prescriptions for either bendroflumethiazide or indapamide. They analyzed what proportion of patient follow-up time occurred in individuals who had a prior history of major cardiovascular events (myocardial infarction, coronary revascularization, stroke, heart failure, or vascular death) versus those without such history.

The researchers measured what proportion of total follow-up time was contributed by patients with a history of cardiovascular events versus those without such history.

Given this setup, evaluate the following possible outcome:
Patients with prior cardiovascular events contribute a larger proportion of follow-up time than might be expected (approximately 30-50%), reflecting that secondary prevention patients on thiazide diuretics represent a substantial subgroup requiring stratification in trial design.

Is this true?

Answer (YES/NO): NO